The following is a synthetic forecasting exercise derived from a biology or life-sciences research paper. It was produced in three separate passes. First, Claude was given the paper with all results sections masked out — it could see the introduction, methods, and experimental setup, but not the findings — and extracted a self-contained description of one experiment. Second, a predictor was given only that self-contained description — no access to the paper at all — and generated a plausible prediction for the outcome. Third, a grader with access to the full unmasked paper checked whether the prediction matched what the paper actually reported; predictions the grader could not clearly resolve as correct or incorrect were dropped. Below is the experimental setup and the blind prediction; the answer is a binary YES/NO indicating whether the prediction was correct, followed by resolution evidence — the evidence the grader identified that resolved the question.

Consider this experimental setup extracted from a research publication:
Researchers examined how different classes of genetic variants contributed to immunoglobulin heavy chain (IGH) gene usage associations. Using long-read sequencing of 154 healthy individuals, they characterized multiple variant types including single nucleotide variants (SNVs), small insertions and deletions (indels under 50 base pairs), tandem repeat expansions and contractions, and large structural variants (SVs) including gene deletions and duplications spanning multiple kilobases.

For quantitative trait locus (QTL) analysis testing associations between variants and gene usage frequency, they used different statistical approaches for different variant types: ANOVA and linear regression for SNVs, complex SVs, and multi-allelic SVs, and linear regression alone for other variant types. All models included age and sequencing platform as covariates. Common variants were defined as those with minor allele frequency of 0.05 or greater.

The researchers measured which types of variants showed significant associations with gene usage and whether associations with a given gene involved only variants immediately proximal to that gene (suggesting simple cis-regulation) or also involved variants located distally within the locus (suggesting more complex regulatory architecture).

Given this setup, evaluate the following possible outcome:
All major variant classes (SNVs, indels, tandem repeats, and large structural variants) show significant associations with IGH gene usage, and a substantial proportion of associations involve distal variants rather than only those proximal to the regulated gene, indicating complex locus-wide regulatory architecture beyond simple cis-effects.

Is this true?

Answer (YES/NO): NO